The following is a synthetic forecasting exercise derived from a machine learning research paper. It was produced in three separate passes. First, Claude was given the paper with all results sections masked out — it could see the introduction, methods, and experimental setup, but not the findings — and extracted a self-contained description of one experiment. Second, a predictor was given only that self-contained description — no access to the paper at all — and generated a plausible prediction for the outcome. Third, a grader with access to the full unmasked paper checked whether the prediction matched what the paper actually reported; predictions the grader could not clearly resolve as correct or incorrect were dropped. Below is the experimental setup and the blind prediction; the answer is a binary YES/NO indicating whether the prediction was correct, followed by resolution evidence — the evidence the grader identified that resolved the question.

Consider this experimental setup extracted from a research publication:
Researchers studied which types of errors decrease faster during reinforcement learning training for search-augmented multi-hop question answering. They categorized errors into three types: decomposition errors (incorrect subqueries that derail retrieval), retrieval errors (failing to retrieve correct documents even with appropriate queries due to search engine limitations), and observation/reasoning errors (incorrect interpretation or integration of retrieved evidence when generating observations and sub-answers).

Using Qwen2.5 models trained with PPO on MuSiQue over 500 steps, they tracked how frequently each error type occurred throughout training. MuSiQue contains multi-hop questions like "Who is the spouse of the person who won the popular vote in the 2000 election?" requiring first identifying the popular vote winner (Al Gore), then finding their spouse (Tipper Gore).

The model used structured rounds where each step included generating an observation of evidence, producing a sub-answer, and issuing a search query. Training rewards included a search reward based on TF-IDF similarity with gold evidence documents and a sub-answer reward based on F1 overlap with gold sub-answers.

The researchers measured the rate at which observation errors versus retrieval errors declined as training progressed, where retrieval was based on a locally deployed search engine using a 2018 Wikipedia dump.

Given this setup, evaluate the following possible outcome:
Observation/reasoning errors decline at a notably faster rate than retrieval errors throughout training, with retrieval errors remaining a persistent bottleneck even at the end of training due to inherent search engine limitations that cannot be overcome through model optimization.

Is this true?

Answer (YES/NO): YES